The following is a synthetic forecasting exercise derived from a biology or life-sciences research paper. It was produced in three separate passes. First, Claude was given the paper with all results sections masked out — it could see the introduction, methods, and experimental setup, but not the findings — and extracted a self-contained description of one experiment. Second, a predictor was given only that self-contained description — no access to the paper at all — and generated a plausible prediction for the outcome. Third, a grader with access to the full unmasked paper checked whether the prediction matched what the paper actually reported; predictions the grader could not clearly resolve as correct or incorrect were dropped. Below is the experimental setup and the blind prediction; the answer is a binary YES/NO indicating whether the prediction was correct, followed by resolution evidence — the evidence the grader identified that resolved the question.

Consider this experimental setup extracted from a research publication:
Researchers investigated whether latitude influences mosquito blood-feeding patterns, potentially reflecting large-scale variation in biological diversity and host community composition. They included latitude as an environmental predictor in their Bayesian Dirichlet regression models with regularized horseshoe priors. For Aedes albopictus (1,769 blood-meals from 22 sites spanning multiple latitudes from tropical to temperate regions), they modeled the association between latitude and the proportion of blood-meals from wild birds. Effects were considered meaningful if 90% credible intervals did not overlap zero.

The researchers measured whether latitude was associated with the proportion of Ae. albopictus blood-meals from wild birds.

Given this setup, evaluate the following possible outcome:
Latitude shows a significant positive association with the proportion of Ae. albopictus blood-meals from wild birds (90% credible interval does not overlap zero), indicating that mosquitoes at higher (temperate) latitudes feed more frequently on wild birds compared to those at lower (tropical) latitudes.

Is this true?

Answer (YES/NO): NO